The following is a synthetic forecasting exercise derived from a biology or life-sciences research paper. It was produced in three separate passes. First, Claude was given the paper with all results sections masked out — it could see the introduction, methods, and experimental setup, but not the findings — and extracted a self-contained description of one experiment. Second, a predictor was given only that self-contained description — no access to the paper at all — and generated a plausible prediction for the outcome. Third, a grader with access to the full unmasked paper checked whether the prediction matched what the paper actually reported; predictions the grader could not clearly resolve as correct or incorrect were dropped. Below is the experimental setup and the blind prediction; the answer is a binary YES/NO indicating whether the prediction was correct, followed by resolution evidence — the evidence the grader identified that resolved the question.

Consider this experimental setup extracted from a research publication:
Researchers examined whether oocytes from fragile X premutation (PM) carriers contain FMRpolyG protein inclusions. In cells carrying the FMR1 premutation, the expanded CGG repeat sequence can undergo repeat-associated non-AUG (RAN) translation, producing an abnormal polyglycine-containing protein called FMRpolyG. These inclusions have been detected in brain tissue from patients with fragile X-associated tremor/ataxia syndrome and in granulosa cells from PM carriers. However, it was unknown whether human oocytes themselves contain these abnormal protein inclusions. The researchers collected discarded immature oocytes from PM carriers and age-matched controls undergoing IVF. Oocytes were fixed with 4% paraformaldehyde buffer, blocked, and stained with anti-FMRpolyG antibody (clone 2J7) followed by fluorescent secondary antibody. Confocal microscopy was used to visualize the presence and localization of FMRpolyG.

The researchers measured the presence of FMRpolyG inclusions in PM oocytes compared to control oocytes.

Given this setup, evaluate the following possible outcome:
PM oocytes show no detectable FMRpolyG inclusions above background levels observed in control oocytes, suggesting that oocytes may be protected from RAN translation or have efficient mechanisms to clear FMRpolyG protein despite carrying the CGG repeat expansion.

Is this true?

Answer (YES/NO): NO